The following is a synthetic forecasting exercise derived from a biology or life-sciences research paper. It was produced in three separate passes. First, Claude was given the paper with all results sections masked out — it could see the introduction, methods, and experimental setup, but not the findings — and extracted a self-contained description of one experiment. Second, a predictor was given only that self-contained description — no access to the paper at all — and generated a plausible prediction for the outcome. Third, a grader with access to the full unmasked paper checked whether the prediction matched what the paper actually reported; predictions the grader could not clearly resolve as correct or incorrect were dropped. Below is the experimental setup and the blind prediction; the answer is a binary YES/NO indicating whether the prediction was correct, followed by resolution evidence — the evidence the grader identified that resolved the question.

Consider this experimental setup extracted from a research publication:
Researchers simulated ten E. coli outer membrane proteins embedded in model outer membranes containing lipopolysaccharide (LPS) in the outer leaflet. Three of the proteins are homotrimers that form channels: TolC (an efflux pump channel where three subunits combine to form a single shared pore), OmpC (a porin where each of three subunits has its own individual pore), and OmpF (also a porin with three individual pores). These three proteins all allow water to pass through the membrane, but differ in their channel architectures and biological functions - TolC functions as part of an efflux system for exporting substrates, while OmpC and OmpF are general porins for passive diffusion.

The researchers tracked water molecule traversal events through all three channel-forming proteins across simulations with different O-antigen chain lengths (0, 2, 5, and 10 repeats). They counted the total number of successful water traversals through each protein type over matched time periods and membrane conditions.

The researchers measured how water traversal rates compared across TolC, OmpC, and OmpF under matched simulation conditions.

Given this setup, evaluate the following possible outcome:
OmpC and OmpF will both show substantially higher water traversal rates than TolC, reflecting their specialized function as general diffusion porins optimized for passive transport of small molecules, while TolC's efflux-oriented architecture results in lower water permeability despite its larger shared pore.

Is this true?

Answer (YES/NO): NO